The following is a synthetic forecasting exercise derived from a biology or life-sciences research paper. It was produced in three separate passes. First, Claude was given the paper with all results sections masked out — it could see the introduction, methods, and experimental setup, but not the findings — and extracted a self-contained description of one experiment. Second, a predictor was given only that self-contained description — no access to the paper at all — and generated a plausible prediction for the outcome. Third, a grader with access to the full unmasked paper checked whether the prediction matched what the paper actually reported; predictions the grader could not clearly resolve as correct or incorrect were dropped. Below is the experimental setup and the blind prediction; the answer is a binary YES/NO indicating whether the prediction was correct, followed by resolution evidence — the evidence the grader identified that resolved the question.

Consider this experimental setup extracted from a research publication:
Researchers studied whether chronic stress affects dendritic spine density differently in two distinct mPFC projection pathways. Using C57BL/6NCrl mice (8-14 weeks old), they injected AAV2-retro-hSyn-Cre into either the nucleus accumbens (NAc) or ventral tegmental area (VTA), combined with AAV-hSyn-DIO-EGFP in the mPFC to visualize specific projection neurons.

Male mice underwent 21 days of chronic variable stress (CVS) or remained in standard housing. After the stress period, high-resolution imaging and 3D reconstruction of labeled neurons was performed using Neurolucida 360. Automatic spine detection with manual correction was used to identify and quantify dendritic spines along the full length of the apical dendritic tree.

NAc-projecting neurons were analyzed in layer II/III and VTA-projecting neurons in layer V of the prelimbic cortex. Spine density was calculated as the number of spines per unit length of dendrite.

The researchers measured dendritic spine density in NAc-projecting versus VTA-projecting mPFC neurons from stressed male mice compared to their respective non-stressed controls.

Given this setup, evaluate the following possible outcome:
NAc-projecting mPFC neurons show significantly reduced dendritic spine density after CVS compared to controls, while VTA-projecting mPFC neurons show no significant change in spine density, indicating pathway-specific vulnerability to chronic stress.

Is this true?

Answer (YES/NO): NO